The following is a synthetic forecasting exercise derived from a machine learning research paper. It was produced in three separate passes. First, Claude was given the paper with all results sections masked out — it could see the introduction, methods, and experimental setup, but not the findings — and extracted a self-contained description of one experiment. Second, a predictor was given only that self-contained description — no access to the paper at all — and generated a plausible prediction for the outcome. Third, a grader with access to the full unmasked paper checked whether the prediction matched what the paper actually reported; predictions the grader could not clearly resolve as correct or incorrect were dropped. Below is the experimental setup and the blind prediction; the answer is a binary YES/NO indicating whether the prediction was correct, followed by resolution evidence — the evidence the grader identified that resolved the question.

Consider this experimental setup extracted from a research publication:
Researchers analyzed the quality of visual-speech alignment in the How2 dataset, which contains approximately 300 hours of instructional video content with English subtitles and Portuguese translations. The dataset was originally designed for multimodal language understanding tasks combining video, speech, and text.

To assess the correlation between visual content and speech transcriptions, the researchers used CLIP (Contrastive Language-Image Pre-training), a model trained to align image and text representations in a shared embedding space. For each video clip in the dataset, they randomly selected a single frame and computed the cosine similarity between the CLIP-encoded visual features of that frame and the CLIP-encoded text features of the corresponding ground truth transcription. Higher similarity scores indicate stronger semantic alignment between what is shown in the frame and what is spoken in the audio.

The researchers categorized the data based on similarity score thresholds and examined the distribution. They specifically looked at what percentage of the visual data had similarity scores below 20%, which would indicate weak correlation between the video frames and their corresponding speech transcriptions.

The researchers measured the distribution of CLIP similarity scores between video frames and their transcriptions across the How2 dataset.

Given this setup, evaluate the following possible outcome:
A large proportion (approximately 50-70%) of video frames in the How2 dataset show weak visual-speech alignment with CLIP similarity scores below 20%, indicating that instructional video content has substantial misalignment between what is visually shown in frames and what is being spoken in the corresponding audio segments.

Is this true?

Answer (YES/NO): YES